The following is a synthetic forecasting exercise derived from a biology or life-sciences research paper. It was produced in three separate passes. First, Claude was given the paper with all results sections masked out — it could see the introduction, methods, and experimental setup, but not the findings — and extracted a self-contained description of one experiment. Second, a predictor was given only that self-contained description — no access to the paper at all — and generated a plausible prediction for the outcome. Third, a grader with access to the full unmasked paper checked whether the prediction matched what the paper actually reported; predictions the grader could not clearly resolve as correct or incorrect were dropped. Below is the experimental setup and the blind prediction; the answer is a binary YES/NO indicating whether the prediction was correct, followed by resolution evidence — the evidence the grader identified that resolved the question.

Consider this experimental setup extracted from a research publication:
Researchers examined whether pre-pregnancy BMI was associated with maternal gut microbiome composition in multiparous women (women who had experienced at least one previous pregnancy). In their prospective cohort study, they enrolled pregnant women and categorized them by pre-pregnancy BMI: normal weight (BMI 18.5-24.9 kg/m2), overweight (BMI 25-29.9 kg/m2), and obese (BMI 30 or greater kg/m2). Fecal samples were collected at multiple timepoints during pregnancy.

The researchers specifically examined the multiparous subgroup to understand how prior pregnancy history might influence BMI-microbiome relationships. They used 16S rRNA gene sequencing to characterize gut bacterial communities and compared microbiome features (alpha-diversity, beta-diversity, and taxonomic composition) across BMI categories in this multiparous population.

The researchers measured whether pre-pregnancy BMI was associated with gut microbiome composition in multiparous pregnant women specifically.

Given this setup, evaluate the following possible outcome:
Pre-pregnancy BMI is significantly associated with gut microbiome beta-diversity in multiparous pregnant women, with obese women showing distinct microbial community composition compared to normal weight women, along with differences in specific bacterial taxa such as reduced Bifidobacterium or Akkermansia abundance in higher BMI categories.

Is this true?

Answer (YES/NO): NO